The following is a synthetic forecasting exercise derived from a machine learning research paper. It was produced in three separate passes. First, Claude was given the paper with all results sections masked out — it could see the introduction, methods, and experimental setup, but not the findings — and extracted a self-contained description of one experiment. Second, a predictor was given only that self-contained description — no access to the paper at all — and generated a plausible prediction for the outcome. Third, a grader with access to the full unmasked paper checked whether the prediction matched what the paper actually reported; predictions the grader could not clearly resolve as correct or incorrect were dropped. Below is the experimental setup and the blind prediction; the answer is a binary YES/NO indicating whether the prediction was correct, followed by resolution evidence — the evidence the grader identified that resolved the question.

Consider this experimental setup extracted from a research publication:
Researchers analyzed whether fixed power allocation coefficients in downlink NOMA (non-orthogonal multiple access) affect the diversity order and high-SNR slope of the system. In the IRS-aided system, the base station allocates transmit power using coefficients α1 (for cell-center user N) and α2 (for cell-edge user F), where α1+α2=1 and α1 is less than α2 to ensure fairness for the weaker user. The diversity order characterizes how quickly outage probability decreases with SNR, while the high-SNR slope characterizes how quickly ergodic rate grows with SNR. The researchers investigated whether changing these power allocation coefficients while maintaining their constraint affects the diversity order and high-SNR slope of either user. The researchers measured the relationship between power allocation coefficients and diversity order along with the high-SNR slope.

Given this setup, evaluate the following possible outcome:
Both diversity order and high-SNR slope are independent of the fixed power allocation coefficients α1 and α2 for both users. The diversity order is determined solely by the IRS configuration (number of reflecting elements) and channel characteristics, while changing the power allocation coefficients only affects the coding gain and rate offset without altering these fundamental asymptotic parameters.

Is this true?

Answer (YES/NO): YES